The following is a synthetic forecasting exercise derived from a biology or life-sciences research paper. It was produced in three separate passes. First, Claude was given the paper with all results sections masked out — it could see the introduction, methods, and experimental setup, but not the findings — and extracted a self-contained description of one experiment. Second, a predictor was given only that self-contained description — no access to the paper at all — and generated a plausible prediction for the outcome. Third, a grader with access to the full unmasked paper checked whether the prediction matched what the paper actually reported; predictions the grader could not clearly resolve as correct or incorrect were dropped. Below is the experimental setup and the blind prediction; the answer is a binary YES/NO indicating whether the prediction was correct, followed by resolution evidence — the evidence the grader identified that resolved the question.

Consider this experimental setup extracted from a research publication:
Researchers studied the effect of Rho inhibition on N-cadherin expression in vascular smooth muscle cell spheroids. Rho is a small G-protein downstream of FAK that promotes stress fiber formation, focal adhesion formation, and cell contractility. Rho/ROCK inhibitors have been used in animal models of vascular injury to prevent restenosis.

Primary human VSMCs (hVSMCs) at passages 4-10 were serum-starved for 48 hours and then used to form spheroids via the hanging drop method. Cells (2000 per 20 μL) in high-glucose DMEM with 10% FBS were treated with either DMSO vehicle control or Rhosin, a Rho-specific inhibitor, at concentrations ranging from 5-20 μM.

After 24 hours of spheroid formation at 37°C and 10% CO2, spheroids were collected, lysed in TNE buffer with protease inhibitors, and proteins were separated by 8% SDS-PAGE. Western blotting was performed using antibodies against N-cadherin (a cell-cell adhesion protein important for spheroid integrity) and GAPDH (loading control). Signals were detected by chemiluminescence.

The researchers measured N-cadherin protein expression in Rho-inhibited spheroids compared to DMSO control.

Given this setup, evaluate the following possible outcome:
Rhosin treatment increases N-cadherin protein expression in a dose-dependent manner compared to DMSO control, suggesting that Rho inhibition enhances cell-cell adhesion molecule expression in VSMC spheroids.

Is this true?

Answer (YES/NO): NO